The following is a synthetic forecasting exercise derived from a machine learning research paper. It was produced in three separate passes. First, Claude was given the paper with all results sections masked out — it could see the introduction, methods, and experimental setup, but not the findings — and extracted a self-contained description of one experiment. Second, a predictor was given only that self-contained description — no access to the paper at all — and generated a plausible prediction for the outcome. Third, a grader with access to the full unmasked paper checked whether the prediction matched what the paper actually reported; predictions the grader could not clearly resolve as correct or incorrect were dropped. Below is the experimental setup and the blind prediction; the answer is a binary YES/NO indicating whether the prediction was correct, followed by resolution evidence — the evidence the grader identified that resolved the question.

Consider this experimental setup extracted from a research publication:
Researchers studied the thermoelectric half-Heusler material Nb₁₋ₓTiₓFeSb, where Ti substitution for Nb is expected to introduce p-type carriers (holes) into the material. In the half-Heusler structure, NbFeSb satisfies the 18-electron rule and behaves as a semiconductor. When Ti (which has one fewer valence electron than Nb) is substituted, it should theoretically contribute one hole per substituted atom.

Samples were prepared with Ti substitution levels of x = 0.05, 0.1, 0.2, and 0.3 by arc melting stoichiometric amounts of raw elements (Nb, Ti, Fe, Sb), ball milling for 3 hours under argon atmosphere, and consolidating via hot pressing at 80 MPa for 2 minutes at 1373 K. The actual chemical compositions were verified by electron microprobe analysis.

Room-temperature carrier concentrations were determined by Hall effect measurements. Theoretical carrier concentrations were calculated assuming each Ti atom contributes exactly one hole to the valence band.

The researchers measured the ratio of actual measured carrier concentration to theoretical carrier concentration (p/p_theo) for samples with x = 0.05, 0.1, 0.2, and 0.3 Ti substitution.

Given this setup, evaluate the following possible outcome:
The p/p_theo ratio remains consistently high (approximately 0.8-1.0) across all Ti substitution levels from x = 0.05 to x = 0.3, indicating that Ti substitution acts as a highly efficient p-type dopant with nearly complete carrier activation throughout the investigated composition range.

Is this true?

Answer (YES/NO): NO